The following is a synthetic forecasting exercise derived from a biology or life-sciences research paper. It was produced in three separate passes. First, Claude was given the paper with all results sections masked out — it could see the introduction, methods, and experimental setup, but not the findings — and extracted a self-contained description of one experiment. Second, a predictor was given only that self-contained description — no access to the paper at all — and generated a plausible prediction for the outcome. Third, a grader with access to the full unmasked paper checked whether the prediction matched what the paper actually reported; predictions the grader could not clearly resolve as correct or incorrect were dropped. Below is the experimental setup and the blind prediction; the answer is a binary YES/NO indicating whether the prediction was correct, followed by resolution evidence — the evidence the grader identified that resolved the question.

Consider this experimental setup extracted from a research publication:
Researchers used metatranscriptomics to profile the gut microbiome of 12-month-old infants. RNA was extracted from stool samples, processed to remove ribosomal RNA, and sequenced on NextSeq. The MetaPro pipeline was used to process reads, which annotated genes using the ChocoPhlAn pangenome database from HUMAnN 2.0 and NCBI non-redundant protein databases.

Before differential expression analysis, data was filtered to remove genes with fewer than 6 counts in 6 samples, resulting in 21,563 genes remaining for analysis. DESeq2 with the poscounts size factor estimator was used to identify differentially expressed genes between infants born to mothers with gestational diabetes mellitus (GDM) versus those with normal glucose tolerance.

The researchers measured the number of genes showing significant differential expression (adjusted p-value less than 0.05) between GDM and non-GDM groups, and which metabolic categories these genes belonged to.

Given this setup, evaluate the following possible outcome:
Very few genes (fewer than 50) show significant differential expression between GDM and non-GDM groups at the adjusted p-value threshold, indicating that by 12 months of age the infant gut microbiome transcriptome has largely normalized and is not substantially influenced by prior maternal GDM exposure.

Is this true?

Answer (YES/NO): NO